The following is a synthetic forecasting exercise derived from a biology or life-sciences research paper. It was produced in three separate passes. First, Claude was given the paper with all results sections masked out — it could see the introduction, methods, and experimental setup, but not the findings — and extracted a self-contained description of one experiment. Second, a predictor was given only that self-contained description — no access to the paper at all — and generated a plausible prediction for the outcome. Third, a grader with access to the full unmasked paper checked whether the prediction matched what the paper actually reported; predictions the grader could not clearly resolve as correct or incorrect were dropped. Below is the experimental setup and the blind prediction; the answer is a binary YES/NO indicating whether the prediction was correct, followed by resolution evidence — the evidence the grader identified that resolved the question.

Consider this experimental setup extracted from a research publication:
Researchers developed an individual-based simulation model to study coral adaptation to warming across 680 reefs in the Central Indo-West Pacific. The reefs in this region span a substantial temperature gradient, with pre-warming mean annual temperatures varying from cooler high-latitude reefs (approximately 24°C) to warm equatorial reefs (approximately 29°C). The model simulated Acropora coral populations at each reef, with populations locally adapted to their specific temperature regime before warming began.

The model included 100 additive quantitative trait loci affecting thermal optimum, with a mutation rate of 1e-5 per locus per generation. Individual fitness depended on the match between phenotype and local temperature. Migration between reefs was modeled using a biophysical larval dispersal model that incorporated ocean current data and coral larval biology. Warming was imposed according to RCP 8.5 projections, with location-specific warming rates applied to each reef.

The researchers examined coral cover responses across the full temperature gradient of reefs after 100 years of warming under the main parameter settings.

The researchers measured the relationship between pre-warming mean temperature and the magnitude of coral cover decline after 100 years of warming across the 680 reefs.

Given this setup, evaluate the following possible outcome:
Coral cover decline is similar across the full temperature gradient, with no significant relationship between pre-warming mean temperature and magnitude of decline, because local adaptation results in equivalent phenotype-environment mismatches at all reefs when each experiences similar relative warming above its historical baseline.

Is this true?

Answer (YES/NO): NO